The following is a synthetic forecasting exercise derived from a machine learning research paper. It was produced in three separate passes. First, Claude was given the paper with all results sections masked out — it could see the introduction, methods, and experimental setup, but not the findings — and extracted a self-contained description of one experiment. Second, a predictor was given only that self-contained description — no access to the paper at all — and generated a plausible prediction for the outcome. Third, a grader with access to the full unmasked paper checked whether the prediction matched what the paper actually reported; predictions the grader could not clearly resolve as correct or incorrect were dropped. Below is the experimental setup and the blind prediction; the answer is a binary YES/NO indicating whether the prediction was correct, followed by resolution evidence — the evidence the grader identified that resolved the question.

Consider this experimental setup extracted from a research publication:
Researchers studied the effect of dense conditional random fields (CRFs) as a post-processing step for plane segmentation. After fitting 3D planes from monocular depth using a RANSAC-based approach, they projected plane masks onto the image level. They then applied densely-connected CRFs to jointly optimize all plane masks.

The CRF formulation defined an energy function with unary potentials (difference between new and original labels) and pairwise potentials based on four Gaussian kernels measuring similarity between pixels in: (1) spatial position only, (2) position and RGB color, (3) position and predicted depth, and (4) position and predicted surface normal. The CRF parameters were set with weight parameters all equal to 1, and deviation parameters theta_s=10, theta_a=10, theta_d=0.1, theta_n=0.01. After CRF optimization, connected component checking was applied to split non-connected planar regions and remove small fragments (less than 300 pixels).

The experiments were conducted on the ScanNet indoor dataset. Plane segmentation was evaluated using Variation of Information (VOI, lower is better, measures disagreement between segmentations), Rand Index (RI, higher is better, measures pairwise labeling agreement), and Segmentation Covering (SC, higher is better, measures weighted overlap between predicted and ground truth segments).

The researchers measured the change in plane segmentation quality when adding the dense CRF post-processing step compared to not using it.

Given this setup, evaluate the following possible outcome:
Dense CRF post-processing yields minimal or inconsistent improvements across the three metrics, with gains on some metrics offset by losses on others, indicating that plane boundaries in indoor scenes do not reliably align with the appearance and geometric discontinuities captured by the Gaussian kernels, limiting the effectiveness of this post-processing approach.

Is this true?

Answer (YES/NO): NO